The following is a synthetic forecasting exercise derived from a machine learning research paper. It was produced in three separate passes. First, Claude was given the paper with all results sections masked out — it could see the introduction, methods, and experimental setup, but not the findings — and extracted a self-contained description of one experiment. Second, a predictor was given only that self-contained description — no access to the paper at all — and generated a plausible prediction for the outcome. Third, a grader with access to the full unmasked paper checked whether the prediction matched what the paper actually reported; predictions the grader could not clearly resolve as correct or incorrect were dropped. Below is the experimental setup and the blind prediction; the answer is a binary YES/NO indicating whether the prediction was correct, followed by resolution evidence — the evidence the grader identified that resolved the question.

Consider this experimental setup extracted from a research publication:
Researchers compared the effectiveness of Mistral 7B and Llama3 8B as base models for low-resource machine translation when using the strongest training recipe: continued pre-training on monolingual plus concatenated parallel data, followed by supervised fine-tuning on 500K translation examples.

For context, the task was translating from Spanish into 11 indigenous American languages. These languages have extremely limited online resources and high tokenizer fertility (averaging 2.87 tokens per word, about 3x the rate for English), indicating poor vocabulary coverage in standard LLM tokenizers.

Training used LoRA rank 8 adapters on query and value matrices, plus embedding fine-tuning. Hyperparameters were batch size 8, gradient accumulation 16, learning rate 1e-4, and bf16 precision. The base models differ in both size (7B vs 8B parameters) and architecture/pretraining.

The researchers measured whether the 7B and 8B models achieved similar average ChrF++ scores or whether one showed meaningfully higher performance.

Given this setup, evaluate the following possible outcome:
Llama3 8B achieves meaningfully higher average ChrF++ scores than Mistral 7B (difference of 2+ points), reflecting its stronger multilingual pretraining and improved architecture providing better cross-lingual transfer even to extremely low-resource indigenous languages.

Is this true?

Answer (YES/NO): NO